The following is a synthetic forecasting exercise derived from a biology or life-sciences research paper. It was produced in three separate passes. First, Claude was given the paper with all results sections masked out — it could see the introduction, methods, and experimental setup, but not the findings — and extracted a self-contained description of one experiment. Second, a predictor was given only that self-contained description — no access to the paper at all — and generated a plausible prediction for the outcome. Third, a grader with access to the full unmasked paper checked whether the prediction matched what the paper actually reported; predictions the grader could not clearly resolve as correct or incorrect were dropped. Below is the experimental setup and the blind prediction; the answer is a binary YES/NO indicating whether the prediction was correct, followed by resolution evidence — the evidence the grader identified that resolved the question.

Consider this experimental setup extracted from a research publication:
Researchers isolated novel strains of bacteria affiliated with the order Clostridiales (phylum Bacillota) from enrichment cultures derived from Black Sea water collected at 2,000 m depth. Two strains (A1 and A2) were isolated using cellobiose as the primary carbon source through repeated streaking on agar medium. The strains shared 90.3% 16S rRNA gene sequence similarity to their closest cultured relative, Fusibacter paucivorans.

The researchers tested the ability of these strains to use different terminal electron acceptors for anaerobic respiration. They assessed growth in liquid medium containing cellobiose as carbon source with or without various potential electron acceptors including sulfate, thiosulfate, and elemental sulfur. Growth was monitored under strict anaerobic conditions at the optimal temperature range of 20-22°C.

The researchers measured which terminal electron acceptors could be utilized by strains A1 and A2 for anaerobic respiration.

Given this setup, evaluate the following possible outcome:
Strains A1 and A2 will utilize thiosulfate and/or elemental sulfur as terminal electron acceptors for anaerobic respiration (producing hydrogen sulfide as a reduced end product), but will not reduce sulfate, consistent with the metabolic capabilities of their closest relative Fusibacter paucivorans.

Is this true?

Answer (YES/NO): YES